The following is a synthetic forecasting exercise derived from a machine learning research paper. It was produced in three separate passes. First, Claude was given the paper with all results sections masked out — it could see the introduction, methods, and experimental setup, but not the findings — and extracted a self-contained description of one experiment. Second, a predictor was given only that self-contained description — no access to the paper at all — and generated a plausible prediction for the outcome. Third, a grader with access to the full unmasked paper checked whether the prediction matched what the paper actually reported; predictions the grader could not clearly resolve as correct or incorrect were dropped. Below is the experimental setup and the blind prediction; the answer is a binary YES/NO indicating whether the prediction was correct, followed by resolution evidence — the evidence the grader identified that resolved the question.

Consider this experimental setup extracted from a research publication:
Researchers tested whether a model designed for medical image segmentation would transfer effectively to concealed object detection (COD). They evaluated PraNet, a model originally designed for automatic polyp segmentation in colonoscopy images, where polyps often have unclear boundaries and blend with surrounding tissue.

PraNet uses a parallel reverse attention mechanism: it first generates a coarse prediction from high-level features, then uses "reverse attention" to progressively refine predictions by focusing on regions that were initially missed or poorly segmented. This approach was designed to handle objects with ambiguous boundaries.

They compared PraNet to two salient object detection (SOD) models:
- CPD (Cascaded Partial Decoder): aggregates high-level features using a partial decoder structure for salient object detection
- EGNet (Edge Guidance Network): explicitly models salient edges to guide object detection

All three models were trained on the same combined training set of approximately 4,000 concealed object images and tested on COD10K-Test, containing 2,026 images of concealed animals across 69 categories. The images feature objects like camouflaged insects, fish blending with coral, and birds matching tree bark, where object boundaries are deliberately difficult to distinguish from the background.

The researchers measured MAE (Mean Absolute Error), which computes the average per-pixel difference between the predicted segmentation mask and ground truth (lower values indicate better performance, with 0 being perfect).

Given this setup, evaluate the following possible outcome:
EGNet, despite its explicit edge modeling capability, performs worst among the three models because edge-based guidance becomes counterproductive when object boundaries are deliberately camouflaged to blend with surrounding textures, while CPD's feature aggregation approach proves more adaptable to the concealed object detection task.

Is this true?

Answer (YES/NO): NO